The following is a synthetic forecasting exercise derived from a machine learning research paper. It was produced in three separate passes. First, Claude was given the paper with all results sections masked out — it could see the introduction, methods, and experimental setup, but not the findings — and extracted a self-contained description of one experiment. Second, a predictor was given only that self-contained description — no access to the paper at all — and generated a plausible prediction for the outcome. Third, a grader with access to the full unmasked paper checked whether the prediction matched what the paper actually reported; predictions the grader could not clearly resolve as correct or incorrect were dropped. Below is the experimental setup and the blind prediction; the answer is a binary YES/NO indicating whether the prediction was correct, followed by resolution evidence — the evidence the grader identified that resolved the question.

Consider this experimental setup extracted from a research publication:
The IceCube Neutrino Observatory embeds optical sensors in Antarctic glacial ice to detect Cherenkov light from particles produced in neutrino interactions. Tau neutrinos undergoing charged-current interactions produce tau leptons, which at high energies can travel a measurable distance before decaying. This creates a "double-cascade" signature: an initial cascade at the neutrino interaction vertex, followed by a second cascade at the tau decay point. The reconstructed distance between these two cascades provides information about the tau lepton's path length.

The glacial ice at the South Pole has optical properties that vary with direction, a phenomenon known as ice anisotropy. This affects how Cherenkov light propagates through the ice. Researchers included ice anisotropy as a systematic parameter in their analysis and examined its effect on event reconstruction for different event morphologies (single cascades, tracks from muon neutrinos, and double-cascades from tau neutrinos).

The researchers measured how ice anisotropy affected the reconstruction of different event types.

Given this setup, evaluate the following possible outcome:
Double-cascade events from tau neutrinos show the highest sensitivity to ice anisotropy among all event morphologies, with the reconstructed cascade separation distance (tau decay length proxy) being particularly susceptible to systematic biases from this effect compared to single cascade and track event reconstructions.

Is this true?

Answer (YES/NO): YES